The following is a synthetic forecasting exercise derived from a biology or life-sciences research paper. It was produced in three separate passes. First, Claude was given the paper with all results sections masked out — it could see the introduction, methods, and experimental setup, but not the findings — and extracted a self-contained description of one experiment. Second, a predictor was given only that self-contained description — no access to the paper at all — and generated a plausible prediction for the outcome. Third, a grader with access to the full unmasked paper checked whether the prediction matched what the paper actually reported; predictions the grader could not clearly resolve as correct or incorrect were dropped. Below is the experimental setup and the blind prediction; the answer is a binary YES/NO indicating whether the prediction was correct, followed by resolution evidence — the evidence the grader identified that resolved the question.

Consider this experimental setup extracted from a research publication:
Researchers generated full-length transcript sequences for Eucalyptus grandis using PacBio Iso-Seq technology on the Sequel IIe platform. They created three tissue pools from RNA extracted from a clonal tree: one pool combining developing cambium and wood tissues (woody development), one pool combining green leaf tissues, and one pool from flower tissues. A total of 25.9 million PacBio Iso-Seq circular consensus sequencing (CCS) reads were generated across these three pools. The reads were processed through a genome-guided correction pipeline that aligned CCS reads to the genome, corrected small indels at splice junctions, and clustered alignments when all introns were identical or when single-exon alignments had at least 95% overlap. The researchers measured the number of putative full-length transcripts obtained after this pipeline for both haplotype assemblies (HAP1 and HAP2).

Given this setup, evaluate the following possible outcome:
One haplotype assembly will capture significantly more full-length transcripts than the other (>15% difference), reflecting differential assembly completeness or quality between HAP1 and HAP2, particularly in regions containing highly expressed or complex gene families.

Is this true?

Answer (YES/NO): NO